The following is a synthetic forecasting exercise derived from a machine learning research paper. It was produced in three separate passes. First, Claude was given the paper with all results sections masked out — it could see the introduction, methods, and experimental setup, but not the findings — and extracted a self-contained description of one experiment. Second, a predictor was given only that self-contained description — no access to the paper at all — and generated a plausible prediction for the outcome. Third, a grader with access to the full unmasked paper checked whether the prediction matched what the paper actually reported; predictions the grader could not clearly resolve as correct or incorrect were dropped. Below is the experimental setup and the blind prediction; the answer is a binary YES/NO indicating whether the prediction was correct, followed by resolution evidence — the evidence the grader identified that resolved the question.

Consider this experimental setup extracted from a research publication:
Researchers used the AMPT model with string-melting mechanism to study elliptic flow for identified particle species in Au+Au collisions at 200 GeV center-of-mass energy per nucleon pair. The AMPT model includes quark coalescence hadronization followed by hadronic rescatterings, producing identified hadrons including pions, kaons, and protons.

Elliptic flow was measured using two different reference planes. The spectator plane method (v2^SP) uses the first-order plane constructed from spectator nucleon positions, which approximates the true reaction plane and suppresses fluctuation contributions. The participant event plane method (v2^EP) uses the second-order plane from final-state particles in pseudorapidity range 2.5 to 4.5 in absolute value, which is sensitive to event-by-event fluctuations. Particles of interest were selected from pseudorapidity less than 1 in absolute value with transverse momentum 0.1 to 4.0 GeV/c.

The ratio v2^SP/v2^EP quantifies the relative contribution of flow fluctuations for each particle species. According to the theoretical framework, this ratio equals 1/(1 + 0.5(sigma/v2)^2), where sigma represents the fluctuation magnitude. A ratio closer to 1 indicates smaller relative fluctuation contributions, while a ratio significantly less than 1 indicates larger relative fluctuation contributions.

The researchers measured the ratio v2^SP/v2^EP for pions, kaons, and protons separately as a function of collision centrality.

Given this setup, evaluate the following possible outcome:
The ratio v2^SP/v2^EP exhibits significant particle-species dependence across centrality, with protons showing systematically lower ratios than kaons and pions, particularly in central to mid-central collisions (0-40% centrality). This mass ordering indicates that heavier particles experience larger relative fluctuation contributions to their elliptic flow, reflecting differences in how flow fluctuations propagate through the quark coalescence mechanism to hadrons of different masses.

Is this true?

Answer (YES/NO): NO